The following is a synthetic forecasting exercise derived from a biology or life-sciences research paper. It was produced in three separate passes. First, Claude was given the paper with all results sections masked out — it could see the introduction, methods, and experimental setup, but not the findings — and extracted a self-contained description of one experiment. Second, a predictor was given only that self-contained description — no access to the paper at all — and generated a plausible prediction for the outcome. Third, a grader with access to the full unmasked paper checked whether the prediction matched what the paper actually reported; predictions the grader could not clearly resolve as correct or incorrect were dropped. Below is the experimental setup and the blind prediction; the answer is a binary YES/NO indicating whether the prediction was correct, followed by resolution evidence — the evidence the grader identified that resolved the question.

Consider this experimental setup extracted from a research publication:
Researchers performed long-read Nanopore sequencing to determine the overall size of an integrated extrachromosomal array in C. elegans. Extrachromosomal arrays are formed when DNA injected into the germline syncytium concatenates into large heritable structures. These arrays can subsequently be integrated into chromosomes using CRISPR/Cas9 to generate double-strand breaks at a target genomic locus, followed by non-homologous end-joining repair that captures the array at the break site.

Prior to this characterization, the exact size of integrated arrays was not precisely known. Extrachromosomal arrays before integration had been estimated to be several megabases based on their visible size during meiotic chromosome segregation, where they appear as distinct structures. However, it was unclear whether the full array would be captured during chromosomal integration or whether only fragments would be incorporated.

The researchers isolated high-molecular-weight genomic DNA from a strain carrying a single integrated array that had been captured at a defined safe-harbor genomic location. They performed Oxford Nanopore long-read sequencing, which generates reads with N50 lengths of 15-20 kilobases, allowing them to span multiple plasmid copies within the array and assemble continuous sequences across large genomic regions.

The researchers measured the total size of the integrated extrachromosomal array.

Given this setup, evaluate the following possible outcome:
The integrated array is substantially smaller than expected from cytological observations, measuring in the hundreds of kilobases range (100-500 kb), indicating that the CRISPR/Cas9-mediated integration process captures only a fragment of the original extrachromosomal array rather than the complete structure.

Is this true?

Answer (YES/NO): NO